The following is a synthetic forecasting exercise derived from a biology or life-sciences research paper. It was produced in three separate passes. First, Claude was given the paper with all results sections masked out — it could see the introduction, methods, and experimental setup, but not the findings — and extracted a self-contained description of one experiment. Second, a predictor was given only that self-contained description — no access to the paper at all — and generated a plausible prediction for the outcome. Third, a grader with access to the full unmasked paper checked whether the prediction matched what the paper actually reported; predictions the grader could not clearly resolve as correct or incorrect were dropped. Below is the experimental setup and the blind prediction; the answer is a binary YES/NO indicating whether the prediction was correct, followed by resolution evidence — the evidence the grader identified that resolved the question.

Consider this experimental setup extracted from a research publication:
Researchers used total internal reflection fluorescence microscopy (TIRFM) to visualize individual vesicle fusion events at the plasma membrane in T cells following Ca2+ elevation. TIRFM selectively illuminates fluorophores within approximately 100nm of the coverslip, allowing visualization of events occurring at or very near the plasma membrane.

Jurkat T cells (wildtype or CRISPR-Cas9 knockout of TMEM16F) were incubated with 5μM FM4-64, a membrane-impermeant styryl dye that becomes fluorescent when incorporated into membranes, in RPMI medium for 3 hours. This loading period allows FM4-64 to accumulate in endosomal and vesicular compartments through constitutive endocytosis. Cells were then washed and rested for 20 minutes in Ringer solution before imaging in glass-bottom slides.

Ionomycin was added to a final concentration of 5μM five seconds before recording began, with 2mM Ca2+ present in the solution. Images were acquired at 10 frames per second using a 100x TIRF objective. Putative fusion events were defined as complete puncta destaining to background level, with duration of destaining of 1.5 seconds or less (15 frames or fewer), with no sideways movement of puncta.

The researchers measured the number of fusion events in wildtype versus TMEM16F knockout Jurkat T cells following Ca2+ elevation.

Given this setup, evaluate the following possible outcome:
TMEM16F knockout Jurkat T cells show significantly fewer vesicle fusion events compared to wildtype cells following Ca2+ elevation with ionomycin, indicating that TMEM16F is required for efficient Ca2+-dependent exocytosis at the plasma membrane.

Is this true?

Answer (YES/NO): YES